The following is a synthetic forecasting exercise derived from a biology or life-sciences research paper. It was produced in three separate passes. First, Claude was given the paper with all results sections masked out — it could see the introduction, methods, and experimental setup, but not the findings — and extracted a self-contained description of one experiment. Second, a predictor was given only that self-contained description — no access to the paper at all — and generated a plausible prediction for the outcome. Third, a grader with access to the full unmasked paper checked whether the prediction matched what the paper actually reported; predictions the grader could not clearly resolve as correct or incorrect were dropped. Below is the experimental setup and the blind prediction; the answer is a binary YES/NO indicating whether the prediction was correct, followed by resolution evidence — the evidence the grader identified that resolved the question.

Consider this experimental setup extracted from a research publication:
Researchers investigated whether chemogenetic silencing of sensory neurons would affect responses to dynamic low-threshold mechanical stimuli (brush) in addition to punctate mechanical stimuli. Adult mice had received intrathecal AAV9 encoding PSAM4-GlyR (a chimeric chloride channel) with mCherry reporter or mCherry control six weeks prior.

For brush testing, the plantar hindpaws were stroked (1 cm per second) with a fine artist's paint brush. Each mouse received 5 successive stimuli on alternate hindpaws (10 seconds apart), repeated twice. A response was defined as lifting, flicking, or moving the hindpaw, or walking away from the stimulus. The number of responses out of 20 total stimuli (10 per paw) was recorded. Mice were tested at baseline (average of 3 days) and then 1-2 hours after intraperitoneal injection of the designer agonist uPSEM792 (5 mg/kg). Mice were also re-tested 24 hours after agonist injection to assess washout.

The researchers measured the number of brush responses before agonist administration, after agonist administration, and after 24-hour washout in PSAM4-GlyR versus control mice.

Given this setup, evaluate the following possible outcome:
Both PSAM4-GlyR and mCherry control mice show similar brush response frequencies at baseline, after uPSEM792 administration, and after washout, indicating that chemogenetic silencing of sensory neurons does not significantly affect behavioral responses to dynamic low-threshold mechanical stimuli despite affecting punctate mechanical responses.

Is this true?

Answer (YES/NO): NO